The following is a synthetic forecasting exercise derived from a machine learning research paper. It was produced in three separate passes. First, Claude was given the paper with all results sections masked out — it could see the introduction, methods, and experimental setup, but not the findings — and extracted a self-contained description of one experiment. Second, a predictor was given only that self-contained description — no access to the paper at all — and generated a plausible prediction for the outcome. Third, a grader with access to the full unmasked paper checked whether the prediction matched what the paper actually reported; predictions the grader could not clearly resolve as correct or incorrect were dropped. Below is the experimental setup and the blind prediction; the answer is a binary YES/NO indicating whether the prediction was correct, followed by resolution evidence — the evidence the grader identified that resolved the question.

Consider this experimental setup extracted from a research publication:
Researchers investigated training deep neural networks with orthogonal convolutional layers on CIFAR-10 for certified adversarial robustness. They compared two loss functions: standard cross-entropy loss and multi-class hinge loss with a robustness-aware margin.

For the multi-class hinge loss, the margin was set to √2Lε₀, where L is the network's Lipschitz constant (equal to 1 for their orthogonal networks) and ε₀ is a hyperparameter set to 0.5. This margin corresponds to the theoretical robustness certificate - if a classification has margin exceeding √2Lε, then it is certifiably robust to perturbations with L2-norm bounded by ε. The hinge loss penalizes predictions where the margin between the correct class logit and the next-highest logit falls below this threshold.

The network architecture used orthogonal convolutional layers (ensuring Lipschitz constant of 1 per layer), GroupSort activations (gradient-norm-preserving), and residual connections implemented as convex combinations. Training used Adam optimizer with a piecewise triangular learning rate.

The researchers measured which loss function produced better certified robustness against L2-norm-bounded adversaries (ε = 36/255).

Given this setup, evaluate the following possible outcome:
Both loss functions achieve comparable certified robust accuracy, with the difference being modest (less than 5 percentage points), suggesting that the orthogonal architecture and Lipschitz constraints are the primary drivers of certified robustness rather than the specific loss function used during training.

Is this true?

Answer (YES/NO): NO